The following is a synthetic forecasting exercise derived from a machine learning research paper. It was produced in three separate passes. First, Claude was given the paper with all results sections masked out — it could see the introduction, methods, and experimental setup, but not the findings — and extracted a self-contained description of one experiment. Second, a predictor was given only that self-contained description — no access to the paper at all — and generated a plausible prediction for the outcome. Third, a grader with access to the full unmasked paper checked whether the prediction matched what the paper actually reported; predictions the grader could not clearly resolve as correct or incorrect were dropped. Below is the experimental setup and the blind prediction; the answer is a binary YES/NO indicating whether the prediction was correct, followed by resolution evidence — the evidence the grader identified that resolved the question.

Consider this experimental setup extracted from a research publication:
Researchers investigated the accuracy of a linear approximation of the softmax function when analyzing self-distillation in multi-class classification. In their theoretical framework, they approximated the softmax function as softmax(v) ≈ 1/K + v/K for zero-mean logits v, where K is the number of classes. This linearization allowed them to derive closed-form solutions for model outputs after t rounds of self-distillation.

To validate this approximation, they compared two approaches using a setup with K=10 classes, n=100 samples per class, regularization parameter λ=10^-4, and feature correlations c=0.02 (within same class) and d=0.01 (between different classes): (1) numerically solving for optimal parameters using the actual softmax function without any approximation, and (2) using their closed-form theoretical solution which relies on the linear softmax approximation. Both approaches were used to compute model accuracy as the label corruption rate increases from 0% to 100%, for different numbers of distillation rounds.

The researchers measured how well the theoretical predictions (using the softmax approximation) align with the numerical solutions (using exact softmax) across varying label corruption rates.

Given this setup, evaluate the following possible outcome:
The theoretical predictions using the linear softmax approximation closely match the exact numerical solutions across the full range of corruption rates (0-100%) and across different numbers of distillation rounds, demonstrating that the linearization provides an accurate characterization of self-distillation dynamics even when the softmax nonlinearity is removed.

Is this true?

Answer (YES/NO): YES